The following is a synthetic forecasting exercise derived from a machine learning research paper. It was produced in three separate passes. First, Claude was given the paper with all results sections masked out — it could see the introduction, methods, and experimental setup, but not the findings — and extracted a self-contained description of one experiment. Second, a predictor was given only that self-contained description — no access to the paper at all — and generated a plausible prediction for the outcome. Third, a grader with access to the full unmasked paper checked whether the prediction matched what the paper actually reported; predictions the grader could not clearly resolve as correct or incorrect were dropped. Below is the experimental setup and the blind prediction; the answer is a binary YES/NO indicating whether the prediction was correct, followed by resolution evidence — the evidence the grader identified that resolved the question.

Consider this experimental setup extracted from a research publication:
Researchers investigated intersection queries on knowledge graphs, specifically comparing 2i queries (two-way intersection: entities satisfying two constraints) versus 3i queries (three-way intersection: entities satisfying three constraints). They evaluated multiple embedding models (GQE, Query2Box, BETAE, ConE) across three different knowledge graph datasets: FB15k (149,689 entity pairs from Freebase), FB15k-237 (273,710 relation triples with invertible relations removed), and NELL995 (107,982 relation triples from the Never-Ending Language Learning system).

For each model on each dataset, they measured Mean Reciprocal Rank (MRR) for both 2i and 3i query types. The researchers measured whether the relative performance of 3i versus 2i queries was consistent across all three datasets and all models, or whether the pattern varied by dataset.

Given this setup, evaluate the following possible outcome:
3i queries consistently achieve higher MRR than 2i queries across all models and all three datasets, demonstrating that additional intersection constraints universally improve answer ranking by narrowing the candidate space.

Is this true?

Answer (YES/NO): YES